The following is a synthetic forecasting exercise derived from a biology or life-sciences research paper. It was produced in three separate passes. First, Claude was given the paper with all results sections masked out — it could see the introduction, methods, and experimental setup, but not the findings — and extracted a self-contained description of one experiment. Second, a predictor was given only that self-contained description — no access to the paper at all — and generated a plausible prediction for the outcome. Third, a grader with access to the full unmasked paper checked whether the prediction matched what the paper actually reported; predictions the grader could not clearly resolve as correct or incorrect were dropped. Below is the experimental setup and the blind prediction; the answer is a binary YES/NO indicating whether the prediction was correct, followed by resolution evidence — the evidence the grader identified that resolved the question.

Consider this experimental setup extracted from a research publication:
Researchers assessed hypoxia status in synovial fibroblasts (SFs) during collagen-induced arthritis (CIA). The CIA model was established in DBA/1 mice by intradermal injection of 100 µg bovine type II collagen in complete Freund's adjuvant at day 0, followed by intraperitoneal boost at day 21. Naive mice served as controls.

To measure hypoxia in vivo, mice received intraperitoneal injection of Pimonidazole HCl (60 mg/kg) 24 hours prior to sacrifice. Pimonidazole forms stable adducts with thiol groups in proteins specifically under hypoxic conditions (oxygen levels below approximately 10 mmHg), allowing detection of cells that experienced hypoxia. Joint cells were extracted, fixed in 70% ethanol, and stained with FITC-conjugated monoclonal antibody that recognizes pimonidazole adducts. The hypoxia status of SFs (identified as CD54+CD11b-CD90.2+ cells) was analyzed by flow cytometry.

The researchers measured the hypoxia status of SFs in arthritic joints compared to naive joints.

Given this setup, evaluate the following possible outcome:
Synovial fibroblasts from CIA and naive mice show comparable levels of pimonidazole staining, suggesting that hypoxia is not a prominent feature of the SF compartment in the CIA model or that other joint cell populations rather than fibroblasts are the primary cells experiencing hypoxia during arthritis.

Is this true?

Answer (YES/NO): NO